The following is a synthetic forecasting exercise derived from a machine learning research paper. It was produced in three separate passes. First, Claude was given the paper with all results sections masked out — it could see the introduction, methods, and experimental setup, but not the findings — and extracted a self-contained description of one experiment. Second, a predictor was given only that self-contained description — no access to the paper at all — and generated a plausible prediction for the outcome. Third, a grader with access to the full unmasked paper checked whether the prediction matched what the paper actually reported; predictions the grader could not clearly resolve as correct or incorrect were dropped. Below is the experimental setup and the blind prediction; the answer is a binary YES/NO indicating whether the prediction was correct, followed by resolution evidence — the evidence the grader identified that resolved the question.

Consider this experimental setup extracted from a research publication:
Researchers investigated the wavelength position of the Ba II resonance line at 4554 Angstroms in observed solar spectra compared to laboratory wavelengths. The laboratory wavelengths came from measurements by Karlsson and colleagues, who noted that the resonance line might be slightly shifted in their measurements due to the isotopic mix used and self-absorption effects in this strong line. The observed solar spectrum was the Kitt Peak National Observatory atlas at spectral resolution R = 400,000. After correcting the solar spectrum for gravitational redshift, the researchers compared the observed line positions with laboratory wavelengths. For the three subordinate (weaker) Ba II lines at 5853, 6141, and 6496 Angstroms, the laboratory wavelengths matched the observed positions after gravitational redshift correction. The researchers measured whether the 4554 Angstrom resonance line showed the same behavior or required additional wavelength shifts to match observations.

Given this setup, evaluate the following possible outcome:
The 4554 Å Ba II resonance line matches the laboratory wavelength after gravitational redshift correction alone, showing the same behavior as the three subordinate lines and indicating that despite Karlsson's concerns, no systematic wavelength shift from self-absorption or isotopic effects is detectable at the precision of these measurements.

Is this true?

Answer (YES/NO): NO